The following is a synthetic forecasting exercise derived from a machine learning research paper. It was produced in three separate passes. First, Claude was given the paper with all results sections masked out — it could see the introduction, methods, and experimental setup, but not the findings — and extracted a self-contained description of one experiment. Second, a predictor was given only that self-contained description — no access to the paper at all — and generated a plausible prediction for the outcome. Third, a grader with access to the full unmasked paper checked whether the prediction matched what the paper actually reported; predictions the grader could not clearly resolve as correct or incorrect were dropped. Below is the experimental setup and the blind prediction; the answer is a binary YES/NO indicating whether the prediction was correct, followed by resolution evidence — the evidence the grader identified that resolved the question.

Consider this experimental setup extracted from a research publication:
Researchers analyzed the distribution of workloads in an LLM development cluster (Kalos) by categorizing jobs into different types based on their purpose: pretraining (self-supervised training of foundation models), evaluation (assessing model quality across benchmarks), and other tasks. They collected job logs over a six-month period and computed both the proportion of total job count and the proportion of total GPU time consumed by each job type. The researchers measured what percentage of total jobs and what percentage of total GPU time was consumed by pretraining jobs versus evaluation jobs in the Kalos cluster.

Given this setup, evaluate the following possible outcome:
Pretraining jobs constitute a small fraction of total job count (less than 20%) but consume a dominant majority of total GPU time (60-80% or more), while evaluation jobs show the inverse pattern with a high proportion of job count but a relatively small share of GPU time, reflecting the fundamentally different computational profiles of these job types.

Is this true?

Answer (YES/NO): YES